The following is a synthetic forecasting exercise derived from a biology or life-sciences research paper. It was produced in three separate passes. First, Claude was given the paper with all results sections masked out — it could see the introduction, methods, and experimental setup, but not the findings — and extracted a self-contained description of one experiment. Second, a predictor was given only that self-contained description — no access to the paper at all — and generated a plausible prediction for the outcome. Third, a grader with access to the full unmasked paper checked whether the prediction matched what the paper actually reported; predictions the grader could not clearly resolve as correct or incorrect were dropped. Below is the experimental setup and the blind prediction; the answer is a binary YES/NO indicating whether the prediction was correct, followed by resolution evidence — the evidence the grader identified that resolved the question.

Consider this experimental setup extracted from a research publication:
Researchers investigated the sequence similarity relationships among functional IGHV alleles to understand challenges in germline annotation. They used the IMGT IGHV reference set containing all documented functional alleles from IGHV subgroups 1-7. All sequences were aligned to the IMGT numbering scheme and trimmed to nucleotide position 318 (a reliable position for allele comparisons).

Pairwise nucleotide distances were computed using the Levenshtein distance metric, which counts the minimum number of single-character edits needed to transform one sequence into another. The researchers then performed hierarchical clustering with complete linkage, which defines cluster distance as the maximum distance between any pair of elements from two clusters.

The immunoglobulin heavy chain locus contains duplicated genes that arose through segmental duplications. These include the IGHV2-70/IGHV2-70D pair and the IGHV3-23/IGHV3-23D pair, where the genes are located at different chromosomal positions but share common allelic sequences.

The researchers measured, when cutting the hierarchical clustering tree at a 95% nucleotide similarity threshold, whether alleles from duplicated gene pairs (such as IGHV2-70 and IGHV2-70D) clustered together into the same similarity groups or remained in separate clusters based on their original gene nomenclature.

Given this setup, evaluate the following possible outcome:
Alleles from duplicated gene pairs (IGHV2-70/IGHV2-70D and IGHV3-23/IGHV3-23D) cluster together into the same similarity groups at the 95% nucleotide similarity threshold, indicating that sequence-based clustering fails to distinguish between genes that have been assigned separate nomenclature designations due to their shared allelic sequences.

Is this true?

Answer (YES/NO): YES